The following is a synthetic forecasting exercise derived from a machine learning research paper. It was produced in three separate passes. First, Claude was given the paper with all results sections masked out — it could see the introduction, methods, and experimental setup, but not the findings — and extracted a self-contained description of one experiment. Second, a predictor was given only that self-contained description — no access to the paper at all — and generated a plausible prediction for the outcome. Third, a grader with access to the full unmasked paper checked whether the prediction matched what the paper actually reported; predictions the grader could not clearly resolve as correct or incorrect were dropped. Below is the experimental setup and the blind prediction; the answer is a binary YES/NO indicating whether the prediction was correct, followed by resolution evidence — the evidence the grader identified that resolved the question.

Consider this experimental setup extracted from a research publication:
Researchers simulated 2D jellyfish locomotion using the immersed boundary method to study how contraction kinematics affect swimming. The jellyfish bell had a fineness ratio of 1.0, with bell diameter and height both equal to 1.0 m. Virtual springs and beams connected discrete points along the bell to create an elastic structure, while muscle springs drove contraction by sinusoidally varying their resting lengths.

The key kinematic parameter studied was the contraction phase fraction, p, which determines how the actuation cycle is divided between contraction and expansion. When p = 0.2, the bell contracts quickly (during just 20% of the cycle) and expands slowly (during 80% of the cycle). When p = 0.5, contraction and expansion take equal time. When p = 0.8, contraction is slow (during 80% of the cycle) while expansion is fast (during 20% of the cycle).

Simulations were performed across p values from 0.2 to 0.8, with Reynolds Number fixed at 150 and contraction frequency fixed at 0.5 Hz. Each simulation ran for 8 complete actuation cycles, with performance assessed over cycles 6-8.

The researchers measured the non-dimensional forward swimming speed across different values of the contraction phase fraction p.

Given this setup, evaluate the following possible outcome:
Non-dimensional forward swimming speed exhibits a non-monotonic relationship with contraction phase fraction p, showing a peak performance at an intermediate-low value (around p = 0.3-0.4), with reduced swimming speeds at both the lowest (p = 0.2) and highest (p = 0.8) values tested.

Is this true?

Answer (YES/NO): NO